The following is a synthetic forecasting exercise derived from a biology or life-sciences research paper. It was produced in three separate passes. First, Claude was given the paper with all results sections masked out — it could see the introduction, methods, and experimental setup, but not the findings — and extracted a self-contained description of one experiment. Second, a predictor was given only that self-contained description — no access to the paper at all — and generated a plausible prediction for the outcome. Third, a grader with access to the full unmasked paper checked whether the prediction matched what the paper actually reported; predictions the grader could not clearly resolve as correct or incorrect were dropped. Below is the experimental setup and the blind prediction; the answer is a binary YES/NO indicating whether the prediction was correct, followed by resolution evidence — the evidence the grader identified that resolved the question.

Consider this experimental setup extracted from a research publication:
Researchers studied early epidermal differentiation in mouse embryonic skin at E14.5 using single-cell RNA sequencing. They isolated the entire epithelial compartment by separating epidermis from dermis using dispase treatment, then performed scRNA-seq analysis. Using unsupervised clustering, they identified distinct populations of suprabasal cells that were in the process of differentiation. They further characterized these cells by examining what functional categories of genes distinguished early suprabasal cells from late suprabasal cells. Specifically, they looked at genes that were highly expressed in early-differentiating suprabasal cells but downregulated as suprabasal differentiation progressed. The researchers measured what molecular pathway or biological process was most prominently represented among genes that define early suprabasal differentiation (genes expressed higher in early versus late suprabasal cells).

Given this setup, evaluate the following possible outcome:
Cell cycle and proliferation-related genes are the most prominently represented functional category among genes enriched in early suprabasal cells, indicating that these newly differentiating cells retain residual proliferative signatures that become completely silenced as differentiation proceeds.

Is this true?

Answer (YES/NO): NO